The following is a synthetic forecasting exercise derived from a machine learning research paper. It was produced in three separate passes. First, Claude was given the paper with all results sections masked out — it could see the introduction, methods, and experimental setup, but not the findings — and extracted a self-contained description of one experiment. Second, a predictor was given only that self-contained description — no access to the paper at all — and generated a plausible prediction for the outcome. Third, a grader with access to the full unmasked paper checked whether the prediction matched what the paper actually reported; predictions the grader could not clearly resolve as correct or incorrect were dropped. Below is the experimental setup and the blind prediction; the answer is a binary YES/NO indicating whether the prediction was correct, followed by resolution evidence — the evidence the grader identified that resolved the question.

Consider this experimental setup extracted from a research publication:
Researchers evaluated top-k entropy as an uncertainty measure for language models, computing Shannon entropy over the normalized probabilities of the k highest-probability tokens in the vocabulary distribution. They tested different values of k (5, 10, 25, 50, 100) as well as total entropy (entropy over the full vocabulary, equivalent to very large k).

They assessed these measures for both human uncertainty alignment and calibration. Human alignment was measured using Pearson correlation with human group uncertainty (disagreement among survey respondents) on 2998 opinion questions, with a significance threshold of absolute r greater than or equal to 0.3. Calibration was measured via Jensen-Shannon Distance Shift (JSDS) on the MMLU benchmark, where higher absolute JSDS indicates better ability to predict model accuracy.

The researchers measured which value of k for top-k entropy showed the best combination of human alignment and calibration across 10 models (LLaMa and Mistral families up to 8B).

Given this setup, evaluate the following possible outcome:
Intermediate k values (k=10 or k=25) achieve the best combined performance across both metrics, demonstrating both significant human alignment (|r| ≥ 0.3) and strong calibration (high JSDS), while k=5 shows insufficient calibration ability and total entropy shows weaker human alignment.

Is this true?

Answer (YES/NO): NO